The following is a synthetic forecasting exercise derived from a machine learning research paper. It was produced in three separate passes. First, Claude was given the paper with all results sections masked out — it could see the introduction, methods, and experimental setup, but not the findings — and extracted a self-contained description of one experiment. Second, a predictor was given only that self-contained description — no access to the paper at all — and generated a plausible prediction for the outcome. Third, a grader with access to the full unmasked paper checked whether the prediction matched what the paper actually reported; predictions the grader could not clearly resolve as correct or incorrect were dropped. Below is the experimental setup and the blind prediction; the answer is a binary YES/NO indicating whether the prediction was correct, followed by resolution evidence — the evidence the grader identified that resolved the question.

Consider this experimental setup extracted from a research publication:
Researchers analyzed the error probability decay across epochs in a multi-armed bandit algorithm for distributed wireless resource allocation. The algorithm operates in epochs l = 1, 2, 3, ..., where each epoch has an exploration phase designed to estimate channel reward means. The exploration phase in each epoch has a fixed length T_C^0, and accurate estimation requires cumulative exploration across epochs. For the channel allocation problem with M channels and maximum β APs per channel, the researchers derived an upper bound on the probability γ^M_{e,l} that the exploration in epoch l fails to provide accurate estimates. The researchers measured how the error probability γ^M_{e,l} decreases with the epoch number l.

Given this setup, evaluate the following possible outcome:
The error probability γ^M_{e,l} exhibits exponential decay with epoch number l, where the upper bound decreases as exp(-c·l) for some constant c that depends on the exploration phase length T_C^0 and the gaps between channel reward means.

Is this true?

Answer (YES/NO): NO